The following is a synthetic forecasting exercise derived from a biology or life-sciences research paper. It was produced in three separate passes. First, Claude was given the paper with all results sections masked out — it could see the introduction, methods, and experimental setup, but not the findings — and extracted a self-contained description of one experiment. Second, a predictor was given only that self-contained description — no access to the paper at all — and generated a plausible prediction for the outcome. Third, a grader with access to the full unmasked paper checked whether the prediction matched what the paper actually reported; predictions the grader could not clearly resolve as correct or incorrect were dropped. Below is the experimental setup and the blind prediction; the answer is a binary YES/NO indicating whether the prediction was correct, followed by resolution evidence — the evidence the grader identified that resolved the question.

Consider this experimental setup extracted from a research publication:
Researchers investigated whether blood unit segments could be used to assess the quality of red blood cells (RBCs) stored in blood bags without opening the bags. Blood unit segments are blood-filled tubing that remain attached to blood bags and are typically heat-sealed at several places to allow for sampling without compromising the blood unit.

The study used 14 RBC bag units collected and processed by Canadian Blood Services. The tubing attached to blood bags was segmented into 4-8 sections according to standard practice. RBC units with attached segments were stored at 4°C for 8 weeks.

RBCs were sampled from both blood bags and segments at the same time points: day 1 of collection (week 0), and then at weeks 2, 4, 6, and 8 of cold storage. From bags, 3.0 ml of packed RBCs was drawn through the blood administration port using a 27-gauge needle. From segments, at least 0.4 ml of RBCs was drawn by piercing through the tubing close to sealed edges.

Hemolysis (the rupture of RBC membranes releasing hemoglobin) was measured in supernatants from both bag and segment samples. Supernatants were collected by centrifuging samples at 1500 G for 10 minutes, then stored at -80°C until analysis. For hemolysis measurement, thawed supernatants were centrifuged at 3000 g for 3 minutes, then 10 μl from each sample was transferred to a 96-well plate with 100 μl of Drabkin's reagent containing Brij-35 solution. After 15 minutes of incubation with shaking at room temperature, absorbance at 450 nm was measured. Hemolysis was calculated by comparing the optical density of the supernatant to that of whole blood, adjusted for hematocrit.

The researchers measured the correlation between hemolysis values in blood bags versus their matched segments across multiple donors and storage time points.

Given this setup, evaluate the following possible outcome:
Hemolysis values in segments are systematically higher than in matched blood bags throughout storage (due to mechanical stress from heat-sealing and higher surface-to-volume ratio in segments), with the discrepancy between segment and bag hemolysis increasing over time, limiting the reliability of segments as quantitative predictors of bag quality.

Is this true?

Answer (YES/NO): YES